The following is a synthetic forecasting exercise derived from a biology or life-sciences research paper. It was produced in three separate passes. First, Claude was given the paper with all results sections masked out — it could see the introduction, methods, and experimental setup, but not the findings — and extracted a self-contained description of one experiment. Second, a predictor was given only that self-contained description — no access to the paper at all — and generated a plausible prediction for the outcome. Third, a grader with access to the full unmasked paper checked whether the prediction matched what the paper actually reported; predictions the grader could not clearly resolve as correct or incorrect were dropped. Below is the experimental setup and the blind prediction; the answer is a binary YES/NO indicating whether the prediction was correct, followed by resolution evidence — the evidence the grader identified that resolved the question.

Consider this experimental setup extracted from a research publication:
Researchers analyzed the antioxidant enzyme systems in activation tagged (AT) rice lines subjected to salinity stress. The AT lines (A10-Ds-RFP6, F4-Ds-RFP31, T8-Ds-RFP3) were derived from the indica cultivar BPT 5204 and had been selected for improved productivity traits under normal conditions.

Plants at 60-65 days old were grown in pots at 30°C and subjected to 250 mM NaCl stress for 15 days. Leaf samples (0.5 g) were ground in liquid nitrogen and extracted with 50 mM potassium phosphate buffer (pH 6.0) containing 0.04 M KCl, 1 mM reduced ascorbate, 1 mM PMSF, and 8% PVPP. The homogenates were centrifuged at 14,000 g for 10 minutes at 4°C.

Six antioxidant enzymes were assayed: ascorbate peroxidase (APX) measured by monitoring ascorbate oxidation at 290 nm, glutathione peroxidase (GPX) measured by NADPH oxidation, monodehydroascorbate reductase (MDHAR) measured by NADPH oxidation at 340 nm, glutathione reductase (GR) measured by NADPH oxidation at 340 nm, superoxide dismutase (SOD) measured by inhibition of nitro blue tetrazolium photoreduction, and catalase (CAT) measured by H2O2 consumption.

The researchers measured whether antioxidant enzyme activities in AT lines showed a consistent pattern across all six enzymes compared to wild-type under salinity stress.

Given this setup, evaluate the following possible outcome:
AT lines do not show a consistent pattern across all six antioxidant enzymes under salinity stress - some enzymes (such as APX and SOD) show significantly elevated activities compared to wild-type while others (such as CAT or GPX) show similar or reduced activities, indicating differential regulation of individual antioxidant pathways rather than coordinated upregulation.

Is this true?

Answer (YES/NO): NO